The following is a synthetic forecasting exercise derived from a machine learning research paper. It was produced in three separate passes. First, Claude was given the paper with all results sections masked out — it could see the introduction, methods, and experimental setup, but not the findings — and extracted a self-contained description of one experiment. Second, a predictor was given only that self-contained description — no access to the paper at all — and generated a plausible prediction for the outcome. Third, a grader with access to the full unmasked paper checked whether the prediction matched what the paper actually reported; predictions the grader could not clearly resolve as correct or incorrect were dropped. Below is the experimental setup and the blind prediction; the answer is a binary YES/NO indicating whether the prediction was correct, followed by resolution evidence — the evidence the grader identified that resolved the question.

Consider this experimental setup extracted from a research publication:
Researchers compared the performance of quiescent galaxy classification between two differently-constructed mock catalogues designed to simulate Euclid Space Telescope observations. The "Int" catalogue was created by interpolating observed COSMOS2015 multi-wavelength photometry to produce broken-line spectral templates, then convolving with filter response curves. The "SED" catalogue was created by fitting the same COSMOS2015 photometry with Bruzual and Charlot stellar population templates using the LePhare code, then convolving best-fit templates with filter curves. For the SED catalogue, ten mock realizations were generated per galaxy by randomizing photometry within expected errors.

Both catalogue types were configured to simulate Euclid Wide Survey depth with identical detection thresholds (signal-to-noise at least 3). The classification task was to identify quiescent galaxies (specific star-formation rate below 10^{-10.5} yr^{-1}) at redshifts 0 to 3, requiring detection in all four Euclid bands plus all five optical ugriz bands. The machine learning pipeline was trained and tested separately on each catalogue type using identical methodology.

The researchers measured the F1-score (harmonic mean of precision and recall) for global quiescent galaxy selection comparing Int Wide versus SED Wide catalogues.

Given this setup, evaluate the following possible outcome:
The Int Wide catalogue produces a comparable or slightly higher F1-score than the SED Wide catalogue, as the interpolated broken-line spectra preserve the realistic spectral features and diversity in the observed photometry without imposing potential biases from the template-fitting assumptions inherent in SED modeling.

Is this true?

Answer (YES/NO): NO